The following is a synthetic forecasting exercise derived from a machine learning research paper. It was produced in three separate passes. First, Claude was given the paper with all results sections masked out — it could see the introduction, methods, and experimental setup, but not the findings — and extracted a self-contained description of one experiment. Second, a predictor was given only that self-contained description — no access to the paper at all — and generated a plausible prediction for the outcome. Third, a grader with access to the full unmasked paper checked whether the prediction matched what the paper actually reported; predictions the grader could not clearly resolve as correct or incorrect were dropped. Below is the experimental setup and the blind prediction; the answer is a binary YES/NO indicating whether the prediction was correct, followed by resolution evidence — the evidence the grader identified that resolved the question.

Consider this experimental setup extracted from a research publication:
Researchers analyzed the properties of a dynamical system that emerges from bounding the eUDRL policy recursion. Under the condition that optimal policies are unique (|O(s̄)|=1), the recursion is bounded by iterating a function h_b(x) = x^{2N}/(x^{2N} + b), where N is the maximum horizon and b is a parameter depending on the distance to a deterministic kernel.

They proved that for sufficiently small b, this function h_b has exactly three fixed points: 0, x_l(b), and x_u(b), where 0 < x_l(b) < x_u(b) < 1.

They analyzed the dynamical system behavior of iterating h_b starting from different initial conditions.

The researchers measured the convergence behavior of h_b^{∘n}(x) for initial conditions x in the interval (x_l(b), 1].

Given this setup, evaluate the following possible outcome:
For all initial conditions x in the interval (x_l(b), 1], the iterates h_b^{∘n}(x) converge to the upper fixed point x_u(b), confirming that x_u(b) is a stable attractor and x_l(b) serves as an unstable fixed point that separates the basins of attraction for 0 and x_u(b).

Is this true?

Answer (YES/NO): YES